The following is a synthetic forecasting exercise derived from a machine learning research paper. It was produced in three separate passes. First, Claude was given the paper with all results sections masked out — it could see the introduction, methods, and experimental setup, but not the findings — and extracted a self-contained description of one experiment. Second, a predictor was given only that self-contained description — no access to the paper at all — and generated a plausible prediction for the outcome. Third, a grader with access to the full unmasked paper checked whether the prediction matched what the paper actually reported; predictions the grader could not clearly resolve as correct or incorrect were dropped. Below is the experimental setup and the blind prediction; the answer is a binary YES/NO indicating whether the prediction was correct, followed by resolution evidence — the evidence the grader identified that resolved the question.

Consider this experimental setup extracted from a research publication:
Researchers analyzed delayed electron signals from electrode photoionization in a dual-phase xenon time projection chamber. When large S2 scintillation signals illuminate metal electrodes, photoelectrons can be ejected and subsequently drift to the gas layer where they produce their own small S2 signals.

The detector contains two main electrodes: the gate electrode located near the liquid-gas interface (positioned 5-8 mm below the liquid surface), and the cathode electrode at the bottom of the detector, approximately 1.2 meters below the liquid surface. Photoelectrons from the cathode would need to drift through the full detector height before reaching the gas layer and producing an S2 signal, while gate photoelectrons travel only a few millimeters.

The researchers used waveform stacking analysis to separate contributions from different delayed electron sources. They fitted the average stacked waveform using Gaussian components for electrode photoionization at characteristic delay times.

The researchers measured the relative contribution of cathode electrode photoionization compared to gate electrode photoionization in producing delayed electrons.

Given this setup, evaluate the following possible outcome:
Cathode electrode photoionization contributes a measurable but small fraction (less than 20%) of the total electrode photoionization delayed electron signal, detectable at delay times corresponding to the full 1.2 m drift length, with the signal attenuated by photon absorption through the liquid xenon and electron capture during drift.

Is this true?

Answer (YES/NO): NO